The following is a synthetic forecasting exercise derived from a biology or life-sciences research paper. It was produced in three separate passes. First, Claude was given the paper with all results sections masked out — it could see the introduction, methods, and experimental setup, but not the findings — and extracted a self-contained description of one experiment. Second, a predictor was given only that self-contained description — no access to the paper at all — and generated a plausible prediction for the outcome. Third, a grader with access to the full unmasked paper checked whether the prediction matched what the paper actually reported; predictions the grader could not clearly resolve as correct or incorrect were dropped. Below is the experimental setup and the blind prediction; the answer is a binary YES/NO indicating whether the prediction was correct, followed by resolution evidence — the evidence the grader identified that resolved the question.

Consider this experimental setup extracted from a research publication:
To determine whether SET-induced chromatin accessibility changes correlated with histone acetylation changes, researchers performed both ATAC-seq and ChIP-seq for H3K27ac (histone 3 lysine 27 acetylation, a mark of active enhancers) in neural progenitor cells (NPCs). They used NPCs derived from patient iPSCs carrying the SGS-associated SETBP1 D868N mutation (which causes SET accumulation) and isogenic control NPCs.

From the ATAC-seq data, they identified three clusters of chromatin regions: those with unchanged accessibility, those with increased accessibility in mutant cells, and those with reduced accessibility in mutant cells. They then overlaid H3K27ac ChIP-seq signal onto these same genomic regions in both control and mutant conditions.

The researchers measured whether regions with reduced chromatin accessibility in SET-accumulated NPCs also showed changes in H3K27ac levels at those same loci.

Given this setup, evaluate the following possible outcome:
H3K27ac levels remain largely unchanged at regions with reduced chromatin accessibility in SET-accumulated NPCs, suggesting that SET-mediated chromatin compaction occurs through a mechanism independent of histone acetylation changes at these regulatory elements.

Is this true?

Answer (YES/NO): NO